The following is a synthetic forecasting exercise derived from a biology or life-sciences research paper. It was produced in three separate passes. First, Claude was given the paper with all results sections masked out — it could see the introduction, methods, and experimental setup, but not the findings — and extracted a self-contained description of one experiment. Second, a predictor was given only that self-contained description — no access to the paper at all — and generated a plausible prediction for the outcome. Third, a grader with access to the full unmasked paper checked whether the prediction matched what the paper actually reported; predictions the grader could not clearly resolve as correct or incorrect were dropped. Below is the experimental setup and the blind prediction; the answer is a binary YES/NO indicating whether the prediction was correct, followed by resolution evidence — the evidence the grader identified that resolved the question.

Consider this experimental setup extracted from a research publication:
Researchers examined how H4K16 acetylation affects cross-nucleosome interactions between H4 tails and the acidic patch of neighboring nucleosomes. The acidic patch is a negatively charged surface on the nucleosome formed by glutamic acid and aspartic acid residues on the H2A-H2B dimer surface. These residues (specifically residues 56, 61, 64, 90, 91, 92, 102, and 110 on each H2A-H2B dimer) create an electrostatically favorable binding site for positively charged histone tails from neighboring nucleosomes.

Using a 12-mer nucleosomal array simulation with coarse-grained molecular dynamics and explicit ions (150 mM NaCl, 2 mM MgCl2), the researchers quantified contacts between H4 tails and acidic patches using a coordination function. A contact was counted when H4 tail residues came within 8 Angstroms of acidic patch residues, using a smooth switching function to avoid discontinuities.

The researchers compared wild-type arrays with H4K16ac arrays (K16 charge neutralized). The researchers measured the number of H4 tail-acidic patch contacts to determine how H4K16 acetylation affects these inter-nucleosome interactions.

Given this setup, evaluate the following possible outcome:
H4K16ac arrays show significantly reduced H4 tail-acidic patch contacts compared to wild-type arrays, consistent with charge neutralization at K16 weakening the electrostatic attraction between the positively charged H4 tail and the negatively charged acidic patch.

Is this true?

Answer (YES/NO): NO